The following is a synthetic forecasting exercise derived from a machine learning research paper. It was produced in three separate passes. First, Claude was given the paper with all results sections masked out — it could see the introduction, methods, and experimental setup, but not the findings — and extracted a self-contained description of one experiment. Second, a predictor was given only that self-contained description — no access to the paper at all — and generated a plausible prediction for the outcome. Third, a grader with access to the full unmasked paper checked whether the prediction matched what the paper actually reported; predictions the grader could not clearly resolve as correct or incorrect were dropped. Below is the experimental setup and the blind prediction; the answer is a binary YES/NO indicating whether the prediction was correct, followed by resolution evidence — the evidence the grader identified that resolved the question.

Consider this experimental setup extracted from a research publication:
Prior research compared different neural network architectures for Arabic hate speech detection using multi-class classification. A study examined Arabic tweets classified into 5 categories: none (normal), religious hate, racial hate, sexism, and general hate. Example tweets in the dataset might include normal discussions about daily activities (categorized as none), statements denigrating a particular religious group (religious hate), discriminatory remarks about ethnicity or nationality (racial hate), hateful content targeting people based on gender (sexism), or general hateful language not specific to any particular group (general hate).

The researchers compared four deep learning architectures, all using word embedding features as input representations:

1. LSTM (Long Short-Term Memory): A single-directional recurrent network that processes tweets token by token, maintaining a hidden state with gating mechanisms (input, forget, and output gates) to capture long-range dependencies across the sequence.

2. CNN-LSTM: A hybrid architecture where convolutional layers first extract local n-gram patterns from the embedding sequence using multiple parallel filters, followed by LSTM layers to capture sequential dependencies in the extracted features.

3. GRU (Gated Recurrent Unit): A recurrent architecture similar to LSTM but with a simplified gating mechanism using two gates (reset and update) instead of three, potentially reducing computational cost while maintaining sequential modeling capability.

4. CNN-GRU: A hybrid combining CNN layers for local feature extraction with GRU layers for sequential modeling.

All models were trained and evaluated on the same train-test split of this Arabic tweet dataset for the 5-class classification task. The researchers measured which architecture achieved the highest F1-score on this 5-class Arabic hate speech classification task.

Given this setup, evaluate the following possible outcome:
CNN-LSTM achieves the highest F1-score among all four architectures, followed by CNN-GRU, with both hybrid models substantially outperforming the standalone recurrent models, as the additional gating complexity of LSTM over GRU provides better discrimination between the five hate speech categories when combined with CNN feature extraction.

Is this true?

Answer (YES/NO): YES